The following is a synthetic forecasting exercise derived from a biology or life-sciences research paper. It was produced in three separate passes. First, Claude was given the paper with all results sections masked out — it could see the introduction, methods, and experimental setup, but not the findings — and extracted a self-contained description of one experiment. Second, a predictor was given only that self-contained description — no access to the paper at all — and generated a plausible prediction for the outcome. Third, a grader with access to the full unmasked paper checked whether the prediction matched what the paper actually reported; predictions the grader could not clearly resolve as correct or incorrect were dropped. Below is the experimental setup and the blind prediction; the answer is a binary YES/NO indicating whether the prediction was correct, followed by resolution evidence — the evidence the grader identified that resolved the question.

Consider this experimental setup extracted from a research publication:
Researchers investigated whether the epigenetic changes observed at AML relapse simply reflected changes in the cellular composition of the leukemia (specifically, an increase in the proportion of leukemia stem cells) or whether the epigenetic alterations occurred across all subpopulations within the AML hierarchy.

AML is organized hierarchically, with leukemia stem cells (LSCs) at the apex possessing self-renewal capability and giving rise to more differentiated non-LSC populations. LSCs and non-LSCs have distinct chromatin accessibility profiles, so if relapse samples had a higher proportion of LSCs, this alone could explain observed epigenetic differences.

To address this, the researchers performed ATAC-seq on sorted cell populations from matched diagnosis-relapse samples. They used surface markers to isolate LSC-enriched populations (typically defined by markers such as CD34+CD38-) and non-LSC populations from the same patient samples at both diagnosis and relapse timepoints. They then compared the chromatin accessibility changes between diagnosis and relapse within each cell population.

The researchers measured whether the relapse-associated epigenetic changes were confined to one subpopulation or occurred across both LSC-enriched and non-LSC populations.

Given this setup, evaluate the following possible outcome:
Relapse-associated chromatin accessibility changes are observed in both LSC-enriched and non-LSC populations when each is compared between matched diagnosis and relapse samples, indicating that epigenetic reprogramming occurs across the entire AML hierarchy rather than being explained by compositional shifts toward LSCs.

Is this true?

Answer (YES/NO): YES